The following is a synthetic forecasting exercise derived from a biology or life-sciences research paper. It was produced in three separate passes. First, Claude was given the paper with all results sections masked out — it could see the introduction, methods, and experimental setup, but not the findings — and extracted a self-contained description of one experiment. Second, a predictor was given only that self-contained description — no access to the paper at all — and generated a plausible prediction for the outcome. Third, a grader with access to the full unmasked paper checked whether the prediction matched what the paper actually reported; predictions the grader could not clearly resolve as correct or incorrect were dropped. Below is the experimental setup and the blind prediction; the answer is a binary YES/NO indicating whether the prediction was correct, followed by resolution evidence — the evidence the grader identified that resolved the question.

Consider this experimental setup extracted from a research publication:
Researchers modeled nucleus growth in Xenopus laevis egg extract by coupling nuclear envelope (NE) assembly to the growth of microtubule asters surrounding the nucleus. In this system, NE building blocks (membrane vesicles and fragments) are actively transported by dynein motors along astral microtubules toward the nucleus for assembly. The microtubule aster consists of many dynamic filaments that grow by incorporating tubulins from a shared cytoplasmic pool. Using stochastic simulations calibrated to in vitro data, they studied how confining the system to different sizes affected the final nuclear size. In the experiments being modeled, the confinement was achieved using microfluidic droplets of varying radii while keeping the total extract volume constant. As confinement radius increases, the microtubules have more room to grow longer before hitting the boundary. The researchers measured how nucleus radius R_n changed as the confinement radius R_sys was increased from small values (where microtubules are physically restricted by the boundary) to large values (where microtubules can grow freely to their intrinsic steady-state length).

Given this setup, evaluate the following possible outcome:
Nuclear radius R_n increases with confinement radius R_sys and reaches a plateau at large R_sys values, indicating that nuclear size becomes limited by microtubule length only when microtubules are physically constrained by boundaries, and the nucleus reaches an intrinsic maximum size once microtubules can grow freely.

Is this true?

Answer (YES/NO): YES